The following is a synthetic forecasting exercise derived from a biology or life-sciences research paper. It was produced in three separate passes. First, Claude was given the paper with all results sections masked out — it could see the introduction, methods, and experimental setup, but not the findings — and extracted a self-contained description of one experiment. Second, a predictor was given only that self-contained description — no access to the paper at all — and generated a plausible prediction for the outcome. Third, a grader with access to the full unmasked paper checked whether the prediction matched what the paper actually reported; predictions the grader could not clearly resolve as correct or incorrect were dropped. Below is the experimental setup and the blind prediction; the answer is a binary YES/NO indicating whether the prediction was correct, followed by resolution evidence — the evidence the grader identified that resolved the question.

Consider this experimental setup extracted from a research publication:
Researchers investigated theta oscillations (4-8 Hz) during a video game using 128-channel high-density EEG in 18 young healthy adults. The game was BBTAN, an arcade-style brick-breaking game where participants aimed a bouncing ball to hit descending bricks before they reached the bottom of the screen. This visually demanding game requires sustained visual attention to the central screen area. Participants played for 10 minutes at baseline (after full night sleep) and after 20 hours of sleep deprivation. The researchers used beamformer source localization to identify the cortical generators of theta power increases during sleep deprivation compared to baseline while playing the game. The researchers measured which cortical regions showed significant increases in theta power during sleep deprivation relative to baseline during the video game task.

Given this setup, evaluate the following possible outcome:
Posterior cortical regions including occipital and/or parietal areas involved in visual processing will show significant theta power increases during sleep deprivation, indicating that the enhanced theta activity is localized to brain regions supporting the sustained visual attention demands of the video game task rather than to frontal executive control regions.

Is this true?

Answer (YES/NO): NO